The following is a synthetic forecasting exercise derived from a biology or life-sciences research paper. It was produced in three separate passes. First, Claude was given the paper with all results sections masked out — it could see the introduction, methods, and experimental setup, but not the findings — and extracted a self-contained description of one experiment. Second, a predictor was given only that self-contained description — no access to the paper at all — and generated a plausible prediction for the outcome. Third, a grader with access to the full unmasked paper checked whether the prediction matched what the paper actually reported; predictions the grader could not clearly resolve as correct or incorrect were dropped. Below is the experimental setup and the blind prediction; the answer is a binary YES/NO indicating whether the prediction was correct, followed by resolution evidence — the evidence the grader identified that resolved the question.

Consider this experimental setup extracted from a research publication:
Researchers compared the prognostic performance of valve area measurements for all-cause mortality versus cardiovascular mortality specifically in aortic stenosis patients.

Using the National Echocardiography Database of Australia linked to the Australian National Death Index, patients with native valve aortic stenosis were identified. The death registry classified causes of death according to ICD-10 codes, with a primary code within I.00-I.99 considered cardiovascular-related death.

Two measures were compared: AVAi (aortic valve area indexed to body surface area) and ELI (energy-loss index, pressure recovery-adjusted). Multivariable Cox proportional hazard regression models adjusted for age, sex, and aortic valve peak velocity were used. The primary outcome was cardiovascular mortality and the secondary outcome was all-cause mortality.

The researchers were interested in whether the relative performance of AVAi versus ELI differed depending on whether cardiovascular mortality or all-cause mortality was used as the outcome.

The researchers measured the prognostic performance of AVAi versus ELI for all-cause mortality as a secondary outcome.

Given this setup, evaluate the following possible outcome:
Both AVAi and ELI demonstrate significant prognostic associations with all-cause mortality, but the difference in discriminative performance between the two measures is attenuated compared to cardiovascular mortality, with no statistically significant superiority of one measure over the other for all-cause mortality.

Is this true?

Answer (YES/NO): NO